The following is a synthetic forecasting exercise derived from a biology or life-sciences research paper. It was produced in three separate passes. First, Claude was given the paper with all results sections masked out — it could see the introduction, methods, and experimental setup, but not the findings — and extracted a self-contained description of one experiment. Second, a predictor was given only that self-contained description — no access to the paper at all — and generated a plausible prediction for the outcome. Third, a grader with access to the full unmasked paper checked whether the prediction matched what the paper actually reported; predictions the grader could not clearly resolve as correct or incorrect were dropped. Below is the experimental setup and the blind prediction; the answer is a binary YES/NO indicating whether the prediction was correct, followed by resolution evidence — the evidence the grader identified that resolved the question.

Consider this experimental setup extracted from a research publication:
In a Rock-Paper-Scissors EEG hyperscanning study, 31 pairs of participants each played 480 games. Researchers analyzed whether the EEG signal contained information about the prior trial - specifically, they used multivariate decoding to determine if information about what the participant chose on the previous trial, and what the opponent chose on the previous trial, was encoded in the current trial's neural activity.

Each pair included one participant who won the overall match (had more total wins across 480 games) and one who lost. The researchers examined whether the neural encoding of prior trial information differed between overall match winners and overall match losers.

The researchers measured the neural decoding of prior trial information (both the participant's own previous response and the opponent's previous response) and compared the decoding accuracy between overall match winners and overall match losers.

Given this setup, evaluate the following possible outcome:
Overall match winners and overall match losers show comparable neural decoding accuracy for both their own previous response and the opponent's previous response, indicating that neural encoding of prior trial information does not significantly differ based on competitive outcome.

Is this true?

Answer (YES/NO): NO